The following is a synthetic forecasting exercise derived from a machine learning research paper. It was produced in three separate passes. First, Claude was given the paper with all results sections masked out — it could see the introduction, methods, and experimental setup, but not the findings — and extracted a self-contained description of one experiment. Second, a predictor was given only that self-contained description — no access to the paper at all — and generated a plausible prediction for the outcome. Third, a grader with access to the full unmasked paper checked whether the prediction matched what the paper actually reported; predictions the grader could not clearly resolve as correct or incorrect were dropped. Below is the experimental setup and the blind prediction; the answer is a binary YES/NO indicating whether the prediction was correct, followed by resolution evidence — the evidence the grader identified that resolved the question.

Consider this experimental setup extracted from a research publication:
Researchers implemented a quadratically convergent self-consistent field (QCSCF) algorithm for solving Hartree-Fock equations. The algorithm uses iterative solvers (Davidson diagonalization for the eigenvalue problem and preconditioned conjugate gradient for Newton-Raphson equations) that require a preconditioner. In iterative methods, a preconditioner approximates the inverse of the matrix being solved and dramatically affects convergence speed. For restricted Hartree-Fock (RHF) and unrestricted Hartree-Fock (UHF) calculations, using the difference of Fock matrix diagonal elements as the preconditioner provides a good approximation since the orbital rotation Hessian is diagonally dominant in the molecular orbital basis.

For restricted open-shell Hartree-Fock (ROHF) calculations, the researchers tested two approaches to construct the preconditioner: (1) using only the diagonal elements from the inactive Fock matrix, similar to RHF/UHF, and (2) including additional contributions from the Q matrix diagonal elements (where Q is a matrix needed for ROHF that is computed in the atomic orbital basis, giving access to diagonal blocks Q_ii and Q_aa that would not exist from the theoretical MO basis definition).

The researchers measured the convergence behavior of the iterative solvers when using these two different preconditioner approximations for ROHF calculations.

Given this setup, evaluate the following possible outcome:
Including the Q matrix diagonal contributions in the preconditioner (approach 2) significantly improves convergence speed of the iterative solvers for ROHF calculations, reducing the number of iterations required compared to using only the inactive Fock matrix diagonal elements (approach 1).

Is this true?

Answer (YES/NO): YES